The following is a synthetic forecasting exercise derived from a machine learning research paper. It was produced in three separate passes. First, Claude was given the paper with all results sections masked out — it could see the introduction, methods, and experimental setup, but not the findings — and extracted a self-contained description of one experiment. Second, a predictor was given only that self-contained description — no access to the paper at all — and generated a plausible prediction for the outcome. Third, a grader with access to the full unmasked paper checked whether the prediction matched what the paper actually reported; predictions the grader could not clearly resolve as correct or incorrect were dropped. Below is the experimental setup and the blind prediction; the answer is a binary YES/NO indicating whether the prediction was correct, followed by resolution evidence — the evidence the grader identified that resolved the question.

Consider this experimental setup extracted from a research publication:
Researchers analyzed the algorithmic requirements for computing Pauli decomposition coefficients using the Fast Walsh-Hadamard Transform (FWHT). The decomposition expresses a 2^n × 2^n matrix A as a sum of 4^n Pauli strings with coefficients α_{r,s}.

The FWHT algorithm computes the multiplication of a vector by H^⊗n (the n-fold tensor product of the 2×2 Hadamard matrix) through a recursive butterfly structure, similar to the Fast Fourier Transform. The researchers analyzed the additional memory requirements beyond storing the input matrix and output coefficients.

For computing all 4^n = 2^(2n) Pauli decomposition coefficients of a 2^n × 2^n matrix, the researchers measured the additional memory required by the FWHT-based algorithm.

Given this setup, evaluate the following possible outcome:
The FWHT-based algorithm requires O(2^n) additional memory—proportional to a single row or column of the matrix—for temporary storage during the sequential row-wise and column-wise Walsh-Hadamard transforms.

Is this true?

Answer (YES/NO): NO